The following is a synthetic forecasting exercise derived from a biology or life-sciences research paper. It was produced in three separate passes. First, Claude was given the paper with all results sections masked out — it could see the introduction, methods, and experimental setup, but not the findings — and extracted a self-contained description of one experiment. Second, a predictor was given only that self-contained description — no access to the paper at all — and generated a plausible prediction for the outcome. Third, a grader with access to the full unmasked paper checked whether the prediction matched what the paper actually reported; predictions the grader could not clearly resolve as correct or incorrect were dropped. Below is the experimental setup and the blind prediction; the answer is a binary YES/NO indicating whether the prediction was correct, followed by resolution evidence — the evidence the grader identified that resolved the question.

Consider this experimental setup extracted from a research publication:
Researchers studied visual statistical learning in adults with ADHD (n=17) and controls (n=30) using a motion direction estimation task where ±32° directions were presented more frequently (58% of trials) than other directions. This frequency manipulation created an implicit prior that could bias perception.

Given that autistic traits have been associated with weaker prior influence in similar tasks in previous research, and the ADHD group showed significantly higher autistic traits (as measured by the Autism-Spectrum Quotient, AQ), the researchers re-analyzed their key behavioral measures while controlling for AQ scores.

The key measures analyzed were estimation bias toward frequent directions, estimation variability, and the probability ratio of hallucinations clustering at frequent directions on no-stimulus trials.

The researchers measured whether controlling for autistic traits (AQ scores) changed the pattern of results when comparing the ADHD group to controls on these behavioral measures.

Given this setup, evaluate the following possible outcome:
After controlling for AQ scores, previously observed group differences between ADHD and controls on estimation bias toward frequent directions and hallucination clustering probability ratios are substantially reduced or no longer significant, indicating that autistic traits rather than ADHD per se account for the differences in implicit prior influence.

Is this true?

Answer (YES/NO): NO